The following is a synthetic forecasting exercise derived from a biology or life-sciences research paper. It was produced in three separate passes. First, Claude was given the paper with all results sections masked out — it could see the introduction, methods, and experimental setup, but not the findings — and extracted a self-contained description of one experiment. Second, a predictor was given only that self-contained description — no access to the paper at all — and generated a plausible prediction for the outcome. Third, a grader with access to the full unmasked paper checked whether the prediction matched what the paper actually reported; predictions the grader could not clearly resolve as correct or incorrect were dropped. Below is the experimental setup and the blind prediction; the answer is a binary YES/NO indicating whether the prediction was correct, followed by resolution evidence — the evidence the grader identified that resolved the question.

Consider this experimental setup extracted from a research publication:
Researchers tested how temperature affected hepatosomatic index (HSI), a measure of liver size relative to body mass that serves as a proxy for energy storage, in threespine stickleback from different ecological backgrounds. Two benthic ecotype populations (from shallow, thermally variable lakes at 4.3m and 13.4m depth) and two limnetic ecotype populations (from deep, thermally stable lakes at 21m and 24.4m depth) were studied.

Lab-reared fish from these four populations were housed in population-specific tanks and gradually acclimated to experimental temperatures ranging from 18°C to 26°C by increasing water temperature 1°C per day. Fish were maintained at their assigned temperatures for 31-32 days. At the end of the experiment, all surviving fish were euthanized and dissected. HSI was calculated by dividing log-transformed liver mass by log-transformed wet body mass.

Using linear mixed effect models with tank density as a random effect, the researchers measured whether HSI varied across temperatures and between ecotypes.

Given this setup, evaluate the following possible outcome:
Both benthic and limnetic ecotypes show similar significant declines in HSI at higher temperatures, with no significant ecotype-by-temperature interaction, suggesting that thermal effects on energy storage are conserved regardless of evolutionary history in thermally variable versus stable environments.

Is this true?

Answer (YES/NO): NO